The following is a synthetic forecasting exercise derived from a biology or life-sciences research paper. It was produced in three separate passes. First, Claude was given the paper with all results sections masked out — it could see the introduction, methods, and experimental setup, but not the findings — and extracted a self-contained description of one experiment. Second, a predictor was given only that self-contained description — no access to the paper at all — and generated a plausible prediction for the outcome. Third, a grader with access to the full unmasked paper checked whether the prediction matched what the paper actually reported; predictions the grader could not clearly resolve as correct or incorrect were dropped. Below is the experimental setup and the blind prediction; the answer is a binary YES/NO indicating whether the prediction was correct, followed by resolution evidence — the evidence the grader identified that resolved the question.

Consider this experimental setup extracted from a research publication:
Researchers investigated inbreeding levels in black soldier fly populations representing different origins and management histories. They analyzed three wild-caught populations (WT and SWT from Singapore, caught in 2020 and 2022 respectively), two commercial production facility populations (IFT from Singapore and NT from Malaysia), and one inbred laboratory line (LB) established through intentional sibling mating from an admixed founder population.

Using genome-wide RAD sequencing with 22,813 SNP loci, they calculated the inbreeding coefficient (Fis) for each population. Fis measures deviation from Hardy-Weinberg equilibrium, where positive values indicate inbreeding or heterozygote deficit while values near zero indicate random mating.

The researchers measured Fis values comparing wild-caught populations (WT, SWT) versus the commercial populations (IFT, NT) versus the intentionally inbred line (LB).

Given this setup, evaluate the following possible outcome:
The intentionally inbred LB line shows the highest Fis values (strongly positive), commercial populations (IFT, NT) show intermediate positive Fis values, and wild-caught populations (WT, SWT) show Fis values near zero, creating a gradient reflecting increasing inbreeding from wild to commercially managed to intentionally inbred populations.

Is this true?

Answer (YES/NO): NO